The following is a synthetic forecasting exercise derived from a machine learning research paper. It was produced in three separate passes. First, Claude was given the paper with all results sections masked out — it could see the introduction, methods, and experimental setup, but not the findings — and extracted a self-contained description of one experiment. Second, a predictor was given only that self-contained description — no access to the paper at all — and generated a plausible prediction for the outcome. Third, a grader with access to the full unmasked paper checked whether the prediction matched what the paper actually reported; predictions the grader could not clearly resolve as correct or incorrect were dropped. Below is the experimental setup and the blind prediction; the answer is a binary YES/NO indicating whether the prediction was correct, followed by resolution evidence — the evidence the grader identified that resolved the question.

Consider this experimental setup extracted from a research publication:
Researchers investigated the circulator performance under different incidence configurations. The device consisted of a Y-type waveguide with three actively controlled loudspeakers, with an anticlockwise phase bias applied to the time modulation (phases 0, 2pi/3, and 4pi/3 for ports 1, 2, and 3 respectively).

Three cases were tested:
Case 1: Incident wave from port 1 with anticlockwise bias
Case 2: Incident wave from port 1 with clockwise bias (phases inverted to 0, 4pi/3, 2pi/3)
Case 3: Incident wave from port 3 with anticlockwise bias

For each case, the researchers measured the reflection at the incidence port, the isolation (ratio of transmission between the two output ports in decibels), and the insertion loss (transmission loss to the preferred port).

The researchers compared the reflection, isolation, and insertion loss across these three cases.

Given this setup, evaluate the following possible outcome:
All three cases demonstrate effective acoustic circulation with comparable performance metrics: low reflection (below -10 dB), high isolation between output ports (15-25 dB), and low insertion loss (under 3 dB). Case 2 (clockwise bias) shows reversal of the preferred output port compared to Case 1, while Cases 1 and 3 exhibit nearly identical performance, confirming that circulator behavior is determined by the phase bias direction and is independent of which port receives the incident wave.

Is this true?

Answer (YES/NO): NO